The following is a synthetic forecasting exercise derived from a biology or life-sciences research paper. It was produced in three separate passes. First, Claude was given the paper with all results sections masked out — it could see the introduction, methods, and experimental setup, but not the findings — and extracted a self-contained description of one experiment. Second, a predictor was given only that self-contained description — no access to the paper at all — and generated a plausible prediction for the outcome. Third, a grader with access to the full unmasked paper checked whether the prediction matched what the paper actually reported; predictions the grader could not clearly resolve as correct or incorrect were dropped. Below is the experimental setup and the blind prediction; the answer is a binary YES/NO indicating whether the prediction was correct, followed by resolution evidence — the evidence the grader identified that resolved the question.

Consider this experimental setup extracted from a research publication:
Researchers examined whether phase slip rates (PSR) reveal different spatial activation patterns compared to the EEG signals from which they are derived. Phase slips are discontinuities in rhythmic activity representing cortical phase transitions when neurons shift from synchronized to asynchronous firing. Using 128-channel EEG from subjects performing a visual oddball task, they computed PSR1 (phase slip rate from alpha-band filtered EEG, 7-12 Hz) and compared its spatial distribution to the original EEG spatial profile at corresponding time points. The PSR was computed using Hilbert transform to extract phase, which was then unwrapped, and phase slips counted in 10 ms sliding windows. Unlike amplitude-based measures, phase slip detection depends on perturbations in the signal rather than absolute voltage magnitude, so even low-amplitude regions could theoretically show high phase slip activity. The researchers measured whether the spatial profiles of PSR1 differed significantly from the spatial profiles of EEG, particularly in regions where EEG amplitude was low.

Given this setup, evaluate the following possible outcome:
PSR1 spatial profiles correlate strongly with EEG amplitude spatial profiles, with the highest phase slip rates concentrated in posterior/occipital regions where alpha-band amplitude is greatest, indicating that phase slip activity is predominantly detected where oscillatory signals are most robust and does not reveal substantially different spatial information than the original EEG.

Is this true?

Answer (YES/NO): NO